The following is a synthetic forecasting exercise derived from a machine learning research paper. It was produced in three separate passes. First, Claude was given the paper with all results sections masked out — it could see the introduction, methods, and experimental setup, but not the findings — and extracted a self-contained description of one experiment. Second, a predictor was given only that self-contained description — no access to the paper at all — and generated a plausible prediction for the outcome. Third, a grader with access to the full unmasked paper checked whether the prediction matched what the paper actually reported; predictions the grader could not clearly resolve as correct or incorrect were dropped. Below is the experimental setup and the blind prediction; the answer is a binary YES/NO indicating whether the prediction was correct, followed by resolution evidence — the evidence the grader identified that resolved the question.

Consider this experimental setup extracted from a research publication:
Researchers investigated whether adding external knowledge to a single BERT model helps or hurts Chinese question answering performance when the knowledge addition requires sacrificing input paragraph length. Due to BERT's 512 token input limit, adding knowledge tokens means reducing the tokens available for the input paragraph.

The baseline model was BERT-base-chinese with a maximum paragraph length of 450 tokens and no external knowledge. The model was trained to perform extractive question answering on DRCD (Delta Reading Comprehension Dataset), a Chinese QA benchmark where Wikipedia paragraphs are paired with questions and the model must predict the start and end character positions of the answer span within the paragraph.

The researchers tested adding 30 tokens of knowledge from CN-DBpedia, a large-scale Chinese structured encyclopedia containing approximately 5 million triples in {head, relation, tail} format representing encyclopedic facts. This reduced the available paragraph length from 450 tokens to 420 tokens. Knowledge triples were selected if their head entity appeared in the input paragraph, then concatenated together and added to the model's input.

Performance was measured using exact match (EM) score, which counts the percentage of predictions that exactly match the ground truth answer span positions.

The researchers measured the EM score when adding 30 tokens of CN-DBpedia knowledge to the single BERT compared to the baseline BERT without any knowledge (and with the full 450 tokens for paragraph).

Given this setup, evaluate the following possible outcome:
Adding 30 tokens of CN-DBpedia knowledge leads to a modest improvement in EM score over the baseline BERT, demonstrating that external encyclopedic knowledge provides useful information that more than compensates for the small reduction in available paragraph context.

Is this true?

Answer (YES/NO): NO